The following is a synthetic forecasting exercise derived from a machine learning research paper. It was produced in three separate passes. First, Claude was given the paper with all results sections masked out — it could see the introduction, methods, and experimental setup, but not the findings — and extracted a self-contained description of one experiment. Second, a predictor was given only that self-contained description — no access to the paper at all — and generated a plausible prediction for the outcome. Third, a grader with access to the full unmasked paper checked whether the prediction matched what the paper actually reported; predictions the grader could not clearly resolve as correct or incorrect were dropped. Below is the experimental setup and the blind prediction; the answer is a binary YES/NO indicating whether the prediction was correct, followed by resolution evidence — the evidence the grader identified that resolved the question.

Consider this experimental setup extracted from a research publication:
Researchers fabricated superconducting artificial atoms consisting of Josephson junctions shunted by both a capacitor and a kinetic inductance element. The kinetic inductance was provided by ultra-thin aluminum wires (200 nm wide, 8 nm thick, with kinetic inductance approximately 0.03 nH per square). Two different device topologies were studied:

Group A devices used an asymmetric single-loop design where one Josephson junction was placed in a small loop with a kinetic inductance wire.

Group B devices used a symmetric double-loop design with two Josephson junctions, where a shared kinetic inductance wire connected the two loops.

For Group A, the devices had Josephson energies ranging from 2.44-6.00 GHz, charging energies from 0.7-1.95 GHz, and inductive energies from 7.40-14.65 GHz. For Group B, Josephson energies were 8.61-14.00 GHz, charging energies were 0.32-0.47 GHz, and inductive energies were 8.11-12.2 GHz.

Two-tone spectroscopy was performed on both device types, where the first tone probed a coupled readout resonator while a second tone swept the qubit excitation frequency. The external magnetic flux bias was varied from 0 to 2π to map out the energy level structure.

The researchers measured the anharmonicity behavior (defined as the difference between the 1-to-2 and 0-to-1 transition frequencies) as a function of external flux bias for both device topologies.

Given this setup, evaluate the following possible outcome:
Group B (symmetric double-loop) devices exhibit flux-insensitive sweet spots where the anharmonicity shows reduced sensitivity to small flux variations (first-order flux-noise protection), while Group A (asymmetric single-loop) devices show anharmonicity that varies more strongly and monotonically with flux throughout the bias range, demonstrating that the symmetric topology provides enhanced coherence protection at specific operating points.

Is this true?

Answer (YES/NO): NO